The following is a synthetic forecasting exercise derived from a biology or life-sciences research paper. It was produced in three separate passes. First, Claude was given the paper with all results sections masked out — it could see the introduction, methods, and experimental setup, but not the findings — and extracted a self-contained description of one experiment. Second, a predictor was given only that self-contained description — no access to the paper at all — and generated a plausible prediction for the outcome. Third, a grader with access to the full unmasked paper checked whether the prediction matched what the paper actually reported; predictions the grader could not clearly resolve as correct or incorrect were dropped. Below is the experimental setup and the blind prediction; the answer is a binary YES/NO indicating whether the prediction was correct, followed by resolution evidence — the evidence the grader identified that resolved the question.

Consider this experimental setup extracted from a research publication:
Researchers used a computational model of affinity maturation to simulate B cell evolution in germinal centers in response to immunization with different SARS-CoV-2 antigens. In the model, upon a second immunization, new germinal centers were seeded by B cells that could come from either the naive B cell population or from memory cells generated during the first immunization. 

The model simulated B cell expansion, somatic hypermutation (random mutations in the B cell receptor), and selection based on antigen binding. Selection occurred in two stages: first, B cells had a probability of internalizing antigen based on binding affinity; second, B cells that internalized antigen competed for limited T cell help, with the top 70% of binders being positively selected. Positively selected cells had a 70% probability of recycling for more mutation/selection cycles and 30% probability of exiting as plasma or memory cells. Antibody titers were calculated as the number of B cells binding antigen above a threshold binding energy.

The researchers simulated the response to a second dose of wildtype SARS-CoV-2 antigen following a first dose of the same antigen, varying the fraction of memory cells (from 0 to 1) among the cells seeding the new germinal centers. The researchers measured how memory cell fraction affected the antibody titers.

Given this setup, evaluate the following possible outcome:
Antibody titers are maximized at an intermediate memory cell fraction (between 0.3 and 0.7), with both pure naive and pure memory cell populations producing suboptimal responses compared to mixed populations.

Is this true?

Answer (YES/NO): NO